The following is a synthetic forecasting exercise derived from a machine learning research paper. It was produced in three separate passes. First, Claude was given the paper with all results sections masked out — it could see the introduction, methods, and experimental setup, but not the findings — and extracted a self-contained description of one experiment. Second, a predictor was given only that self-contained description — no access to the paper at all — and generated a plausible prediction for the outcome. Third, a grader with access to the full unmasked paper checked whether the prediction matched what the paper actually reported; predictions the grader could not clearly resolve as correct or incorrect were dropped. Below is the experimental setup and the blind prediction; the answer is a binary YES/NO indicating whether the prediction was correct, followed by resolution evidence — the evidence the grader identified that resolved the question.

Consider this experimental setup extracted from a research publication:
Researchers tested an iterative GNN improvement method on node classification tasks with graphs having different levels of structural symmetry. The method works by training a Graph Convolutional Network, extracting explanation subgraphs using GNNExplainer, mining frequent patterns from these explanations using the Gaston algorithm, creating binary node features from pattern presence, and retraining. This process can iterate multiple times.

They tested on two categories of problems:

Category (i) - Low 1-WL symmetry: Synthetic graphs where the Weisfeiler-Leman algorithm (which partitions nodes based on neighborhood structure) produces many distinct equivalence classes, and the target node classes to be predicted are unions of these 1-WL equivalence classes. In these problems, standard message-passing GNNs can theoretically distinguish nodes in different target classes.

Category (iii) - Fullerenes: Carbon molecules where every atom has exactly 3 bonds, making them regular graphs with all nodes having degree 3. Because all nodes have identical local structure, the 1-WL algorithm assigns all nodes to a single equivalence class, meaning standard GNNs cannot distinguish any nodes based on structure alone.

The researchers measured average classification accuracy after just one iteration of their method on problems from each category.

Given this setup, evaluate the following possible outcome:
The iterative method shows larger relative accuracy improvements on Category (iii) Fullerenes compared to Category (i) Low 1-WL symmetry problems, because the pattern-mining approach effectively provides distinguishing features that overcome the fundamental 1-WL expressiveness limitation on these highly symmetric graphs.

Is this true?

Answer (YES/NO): NO